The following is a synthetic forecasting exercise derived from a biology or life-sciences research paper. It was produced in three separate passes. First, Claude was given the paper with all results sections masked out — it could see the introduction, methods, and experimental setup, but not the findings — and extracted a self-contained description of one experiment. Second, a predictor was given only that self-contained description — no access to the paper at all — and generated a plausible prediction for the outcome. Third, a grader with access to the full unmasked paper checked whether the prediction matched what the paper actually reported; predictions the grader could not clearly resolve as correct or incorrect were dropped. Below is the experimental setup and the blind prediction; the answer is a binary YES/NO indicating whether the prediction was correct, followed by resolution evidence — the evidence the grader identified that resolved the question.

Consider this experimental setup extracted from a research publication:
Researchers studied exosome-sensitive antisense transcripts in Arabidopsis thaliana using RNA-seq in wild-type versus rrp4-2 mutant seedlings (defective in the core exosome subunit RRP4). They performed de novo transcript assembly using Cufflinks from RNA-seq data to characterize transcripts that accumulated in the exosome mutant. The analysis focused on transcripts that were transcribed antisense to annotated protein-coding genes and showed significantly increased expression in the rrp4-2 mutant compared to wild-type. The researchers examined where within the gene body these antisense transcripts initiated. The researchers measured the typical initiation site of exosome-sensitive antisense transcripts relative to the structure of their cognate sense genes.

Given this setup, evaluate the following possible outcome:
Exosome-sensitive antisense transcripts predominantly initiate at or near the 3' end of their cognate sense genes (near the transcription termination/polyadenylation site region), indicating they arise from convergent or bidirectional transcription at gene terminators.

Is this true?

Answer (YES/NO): YES